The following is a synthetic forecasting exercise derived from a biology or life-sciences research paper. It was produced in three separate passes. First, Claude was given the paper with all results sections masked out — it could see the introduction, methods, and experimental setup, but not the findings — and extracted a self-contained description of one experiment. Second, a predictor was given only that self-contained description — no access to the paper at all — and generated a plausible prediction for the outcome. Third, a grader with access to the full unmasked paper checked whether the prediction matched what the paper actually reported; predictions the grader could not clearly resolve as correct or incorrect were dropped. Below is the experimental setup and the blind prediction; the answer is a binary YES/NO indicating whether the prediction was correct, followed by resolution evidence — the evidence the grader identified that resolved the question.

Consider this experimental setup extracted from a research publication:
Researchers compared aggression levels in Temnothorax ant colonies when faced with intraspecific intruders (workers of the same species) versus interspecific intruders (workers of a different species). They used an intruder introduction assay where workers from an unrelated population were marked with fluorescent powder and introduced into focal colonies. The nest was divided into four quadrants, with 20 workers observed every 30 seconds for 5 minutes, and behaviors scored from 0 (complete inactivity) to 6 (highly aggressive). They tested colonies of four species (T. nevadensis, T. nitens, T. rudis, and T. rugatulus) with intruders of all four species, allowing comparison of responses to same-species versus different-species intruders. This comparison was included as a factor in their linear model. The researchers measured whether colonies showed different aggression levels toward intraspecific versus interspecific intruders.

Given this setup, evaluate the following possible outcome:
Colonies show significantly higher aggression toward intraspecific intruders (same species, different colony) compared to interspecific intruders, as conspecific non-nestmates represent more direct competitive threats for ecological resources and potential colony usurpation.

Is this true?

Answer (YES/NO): NO